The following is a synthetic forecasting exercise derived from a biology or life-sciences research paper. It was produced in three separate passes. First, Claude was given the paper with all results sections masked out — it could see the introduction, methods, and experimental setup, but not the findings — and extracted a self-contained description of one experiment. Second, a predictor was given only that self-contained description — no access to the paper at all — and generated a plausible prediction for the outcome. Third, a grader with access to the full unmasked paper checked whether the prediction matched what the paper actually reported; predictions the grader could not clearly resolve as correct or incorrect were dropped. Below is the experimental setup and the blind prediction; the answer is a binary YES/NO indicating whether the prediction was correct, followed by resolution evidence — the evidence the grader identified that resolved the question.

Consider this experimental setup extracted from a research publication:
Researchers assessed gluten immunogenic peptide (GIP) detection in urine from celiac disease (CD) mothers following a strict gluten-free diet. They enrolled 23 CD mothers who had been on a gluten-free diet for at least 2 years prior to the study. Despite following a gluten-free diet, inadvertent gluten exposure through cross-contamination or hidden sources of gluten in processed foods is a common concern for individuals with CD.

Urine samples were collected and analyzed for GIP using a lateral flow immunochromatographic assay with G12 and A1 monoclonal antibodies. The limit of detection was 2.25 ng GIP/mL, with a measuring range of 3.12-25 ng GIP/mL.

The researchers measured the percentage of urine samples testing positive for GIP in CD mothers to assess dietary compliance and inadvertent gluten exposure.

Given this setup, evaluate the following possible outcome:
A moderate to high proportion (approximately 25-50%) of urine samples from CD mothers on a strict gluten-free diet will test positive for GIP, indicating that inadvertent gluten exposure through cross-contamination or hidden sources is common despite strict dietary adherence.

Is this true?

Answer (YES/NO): NO